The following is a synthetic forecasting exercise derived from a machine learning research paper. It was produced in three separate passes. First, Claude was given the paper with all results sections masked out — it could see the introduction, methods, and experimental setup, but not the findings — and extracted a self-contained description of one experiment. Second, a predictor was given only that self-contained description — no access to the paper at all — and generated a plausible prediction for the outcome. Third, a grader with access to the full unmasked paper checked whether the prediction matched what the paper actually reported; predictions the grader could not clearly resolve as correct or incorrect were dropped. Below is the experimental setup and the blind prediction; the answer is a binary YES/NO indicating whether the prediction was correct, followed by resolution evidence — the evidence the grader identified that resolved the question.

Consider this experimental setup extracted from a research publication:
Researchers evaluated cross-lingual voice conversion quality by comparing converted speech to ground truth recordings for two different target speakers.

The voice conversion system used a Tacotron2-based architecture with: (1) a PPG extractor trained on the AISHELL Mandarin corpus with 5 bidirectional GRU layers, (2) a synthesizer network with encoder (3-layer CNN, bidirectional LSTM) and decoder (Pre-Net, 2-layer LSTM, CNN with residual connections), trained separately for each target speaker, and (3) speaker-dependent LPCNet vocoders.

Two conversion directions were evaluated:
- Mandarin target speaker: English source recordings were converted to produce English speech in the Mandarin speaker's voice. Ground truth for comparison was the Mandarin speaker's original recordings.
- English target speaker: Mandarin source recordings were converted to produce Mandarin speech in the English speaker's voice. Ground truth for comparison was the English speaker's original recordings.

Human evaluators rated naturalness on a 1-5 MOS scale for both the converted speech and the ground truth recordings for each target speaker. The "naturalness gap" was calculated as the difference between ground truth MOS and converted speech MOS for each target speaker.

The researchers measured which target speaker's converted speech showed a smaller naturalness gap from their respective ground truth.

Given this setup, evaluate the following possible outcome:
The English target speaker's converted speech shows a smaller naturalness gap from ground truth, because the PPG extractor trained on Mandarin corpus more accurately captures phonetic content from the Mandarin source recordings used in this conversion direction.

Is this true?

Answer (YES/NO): YES